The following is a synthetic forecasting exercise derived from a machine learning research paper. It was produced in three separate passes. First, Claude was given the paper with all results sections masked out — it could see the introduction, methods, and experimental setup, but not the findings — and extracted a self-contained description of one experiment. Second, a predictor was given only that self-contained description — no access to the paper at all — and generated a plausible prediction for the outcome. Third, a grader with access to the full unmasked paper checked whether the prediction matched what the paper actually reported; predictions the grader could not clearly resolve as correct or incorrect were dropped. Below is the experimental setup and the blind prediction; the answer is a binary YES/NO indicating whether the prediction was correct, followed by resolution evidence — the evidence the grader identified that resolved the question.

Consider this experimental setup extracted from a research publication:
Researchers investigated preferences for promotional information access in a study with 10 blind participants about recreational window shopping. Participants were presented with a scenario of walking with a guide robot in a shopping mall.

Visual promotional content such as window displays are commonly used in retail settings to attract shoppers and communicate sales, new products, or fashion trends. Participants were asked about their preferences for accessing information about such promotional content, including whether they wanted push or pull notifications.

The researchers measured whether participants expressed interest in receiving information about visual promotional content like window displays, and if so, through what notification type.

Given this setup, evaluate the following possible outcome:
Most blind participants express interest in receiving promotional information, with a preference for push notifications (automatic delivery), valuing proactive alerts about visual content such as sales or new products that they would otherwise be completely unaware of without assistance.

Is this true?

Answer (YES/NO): NO